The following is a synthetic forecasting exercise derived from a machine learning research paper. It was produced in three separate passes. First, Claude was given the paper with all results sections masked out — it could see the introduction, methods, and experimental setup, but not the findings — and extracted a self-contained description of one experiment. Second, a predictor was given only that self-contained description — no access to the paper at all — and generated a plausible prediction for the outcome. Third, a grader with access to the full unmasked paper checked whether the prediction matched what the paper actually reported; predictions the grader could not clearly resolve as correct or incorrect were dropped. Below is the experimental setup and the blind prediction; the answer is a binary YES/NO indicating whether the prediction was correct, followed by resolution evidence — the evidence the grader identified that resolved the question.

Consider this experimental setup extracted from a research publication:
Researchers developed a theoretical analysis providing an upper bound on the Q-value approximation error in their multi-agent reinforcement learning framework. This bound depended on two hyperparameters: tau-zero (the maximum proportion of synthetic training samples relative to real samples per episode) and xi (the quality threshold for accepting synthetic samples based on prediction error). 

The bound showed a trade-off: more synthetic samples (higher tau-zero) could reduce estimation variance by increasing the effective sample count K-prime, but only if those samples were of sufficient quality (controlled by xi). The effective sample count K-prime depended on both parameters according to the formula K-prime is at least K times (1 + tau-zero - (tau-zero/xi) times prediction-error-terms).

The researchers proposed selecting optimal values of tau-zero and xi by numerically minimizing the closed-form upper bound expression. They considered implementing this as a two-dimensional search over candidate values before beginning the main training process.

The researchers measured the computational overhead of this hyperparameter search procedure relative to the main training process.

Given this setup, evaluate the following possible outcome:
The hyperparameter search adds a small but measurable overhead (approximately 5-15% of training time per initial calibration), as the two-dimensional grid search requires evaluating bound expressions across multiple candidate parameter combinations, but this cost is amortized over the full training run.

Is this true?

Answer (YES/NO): NO